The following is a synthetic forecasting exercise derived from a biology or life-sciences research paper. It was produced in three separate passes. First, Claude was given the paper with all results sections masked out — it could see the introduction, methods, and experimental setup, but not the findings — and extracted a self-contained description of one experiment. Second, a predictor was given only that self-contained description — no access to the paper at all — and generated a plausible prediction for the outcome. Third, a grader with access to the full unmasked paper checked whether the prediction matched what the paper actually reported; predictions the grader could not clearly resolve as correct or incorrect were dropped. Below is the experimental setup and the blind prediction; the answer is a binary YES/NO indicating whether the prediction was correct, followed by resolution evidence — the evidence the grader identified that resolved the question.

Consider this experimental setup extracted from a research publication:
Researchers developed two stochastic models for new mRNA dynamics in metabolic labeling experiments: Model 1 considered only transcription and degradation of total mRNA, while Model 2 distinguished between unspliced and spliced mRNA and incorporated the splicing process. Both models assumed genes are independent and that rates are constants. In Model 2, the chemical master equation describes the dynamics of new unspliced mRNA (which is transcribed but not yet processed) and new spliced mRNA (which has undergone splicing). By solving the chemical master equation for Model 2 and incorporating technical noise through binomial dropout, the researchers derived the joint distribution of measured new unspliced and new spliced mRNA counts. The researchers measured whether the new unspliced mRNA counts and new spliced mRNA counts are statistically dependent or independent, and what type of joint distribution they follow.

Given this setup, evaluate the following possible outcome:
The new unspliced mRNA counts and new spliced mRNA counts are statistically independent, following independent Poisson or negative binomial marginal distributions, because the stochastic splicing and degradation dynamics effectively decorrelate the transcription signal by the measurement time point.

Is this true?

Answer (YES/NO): YES